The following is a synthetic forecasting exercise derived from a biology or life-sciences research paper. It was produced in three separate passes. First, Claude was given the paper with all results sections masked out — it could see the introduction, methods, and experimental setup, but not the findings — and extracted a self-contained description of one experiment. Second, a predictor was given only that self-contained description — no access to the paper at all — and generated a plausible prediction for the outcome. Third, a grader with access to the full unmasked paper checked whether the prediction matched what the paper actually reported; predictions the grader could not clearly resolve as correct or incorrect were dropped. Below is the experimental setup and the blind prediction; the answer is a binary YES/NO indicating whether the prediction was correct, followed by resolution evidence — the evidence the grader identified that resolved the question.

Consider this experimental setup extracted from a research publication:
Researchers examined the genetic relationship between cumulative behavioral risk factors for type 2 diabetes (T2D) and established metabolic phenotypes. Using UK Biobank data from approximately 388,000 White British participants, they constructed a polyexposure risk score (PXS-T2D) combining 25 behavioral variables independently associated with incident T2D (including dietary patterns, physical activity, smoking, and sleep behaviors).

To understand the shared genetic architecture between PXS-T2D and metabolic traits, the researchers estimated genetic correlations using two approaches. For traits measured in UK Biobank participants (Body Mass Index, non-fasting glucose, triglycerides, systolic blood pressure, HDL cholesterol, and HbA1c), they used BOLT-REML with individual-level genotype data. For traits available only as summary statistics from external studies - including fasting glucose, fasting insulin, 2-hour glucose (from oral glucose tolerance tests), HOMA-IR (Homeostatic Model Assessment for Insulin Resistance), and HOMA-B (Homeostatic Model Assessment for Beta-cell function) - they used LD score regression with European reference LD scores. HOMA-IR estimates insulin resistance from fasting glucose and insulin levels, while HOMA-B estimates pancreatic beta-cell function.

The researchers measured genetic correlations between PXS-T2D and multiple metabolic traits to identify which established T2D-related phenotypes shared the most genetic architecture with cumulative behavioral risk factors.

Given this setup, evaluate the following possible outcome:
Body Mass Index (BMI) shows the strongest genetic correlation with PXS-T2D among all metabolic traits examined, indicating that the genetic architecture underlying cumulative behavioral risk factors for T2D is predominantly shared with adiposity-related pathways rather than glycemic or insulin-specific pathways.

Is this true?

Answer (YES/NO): YES